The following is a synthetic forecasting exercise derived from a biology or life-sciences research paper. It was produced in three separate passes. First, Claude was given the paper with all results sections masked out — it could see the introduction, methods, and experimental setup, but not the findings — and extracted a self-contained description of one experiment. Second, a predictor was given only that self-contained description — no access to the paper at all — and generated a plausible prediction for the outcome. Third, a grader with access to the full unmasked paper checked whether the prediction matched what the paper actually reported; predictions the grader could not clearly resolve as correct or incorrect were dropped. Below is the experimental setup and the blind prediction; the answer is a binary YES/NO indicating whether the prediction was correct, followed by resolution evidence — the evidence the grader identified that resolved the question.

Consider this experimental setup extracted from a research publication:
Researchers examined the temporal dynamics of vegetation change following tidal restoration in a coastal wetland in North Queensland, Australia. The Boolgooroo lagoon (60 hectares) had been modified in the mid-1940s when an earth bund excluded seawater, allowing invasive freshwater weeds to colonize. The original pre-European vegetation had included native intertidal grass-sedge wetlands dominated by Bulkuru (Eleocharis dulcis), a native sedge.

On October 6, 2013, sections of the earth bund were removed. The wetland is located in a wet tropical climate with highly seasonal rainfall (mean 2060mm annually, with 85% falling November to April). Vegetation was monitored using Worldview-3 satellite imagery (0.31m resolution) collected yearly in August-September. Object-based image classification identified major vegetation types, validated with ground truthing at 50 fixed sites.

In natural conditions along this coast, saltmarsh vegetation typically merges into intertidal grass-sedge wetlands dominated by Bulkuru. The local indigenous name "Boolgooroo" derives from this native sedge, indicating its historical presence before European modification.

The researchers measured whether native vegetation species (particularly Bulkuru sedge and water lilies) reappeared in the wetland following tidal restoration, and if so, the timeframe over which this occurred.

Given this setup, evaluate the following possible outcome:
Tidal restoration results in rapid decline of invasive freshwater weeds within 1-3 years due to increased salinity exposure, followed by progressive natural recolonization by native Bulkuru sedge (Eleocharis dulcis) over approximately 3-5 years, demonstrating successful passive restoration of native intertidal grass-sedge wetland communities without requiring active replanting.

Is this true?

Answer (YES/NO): NO